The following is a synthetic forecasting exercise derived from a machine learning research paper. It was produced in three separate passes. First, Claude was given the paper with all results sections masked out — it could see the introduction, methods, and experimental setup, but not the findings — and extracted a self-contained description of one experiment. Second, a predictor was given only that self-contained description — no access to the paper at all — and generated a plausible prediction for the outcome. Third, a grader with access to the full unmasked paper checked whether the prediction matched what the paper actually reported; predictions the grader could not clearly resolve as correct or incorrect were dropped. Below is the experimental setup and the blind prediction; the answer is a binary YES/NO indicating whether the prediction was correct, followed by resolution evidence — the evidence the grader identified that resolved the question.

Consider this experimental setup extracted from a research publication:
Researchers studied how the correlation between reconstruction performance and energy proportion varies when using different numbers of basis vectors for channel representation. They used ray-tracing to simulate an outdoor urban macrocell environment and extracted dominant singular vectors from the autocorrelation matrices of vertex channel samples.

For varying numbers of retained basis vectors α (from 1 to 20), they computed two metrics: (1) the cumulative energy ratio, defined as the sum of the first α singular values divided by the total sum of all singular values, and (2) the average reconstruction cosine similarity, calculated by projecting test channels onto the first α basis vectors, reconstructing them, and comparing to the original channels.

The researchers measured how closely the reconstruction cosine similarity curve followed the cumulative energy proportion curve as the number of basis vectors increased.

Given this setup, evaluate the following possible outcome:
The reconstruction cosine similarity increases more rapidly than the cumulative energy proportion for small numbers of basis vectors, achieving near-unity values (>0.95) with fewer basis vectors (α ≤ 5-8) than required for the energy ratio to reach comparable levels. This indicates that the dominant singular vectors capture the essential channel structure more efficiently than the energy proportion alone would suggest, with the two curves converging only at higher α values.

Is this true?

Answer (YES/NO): NO